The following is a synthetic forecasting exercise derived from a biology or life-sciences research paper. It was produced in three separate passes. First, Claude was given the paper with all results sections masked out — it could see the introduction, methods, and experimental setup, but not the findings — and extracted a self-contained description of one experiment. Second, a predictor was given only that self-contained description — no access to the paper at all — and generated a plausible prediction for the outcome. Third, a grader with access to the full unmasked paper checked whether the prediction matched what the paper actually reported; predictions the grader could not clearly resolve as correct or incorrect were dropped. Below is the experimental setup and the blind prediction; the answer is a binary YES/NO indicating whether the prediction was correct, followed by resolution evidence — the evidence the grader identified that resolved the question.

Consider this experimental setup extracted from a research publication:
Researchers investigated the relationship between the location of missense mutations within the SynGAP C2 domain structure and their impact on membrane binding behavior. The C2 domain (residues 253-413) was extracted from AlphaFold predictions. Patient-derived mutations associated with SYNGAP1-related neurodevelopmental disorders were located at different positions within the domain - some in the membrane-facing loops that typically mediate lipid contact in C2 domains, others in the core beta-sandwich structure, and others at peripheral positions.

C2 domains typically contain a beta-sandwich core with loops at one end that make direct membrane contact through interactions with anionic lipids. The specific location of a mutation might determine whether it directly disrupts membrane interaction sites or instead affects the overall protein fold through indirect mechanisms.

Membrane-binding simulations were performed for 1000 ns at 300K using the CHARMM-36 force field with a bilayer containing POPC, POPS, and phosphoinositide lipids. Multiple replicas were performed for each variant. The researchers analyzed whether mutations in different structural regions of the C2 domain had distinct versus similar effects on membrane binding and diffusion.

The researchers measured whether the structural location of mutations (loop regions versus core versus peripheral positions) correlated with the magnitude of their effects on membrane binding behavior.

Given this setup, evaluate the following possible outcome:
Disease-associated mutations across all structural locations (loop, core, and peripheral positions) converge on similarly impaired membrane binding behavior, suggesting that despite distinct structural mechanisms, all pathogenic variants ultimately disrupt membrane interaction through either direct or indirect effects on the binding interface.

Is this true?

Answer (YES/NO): NO